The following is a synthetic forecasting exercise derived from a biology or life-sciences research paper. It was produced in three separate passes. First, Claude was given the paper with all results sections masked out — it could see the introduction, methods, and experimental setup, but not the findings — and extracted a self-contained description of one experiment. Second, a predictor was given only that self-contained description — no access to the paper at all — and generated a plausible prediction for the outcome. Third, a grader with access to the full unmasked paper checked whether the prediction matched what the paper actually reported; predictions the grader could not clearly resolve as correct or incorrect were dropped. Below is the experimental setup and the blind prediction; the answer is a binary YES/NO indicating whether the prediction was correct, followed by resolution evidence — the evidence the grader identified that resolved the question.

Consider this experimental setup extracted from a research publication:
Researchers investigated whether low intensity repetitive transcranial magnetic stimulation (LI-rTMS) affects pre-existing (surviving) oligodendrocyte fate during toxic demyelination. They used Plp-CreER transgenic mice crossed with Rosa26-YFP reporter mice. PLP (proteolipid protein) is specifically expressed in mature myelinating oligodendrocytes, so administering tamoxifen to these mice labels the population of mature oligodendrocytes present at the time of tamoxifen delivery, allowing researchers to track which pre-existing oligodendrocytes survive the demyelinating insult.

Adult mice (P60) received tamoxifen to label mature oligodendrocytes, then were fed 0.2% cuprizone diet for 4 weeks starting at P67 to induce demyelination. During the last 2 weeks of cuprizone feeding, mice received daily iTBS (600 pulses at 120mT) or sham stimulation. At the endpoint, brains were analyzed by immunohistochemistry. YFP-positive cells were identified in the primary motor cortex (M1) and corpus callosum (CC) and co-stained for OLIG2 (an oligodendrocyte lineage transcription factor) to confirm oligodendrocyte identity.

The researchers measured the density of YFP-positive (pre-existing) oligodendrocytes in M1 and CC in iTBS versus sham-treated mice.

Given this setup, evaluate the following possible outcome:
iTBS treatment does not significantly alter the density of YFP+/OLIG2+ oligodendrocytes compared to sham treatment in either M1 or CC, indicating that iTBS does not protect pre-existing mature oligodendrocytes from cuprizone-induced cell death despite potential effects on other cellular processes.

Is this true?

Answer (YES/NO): YES